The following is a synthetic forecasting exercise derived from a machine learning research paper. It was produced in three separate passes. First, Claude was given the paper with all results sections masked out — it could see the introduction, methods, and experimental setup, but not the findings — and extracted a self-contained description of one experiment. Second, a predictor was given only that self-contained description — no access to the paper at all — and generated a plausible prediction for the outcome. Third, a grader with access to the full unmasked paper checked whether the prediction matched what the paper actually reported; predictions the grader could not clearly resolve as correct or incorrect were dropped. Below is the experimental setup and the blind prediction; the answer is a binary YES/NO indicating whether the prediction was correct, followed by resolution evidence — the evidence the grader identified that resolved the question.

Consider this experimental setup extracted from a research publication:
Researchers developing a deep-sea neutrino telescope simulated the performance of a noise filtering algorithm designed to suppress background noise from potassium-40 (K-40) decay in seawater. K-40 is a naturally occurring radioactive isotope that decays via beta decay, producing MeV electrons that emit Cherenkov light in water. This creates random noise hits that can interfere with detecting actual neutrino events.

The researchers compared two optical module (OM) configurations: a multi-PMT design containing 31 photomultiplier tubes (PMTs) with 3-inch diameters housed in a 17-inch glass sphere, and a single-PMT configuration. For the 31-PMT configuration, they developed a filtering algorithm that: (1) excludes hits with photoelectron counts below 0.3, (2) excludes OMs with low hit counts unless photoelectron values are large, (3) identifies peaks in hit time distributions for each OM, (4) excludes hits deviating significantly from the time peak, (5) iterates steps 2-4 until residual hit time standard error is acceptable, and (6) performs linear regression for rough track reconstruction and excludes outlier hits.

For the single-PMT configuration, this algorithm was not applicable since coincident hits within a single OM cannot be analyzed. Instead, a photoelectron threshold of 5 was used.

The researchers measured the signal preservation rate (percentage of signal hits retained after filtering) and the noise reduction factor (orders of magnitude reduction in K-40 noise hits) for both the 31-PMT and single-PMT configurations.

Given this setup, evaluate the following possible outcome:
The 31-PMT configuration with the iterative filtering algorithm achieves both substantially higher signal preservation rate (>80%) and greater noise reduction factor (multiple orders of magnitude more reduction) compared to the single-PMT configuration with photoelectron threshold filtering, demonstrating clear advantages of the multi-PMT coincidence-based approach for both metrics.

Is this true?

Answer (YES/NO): NO